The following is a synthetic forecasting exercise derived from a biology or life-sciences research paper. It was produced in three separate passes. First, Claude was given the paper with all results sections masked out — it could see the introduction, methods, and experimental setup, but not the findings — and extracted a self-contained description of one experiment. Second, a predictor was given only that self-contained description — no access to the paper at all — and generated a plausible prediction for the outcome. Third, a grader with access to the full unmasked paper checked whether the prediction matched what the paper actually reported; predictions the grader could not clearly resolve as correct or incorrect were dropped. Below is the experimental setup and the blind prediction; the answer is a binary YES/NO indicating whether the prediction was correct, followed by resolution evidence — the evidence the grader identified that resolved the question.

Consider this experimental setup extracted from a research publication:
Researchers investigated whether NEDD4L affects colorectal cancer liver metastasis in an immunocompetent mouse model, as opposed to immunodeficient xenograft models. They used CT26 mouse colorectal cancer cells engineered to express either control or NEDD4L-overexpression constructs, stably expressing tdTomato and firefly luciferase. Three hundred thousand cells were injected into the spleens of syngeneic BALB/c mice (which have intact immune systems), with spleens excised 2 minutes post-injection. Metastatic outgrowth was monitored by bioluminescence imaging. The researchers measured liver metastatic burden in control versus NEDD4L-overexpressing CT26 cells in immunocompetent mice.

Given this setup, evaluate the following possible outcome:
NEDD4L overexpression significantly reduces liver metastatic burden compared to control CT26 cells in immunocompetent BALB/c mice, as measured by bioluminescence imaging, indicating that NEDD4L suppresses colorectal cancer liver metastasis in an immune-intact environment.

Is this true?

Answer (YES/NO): YES